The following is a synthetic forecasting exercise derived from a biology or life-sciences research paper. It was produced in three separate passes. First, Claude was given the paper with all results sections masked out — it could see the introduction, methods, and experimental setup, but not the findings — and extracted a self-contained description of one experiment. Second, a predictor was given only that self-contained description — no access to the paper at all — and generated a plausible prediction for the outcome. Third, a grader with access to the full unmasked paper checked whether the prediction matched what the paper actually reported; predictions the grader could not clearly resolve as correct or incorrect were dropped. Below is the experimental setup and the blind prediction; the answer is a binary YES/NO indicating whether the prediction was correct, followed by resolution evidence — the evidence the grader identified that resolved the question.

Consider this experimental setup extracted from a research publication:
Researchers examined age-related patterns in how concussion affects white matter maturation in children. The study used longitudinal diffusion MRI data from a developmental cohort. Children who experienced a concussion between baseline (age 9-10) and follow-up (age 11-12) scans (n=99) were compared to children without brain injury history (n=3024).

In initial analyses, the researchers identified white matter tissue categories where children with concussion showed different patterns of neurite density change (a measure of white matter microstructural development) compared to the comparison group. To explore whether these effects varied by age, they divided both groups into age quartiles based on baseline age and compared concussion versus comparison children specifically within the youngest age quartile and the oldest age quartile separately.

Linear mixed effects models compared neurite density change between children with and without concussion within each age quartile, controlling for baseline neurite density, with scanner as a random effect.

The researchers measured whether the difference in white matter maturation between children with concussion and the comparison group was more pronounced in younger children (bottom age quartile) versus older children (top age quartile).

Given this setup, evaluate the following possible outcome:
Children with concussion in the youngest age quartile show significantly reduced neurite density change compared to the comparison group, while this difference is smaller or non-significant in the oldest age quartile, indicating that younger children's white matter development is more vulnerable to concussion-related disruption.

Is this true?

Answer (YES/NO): YES